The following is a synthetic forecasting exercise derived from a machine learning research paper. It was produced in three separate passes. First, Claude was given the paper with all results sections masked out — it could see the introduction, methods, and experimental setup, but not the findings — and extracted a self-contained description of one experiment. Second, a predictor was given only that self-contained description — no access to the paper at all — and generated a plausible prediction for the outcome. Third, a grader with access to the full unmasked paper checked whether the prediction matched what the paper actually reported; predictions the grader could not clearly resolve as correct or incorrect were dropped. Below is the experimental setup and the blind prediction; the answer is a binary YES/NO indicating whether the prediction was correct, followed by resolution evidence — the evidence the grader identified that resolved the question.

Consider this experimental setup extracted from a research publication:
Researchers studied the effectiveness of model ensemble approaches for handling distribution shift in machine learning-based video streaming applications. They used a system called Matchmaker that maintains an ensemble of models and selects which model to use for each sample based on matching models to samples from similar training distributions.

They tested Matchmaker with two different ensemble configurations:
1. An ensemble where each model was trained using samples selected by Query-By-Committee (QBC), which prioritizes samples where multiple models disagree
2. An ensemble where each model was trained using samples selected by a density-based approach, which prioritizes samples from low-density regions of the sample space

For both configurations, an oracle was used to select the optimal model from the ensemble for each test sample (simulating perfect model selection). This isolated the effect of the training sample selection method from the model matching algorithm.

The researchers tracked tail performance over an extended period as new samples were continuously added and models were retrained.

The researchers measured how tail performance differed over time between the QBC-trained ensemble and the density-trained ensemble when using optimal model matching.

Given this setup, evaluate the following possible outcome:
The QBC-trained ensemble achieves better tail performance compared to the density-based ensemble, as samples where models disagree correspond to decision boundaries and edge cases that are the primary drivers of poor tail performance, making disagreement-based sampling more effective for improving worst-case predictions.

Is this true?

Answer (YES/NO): NO